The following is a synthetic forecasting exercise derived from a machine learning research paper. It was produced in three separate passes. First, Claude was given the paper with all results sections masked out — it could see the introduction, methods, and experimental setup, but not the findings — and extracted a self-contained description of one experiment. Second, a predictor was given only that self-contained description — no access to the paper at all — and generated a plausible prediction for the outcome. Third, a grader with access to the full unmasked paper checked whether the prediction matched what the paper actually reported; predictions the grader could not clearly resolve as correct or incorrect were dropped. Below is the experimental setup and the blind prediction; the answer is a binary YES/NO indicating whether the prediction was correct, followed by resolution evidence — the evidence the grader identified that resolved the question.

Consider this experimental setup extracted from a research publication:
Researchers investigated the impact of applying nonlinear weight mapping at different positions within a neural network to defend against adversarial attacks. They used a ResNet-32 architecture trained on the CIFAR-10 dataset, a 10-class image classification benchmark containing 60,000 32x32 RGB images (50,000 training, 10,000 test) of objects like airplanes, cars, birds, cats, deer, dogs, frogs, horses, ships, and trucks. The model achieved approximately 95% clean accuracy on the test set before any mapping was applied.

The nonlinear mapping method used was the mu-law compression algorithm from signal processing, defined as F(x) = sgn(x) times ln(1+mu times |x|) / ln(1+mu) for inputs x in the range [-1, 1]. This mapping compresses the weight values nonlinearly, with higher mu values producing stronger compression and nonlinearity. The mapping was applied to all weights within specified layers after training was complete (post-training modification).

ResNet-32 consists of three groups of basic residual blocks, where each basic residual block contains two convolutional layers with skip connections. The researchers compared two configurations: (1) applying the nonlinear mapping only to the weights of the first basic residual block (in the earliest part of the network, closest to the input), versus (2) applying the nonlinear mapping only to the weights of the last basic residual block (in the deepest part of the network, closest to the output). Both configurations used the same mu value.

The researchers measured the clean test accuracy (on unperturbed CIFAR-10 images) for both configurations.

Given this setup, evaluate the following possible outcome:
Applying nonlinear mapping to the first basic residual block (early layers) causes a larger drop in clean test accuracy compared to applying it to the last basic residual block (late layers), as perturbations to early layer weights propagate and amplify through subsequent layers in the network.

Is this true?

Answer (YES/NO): YES